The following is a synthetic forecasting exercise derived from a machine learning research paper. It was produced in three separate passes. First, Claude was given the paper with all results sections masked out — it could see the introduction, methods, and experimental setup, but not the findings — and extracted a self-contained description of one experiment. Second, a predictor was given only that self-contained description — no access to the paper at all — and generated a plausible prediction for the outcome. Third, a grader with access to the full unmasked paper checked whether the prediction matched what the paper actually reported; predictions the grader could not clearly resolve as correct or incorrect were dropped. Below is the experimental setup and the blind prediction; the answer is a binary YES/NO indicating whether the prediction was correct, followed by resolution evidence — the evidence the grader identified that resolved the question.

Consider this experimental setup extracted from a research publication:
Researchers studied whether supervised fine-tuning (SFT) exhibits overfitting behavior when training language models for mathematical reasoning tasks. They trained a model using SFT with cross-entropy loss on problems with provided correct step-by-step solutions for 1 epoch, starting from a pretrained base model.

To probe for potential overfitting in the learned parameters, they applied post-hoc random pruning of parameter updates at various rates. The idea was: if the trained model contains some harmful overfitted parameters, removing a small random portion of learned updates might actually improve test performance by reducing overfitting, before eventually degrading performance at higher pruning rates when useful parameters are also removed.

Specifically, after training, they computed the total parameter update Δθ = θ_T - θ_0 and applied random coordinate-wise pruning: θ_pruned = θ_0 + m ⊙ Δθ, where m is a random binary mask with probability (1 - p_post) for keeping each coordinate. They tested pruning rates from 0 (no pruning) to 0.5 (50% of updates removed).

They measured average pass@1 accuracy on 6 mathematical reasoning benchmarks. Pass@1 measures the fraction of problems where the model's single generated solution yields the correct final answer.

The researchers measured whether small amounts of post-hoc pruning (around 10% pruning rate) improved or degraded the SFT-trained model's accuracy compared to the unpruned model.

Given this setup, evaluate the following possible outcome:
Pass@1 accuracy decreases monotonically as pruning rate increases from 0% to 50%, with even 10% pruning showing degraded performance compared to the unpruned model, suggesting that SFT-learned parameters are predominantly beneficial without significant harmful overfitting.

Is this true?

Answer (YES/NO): NO